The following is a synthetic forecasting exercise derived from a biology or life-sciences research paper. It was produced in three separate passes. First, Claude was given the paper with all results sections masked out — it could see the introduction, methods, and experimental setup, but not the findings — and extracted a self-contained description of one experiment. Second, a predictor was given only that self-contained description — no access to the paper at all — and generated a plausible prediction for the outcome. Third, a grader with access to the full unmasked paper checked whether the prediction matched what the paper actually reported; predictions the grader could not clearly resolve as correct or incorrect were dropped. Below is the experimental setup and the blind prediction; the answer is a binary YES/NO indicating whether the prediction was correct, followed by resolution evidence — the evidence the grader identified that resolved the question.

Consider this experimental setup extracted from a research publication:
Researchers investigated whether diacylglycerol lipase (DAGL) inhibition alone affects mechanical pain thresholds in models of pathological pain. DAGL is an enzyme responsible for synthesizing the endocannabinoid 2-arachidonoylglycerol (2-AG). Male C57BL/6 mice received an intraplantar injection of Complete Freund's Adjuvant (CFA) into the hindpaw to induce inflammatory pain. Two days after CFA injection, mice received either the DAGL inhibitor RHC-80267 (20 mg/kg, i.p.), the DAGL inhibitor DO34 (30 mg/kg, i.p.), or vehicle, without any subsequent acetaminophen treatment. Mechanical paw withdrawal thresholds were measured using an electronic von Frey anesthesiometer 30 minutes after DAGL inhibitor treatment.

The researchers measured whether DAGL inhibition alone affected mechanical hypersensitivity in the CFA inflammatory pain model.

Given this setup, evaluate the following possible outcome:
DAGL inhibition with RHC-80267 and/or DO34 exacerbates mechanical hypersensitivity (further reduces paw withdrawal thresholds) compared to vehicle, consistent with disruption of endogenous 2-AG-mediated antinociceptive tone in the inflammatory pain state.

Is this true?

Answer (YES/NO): NO